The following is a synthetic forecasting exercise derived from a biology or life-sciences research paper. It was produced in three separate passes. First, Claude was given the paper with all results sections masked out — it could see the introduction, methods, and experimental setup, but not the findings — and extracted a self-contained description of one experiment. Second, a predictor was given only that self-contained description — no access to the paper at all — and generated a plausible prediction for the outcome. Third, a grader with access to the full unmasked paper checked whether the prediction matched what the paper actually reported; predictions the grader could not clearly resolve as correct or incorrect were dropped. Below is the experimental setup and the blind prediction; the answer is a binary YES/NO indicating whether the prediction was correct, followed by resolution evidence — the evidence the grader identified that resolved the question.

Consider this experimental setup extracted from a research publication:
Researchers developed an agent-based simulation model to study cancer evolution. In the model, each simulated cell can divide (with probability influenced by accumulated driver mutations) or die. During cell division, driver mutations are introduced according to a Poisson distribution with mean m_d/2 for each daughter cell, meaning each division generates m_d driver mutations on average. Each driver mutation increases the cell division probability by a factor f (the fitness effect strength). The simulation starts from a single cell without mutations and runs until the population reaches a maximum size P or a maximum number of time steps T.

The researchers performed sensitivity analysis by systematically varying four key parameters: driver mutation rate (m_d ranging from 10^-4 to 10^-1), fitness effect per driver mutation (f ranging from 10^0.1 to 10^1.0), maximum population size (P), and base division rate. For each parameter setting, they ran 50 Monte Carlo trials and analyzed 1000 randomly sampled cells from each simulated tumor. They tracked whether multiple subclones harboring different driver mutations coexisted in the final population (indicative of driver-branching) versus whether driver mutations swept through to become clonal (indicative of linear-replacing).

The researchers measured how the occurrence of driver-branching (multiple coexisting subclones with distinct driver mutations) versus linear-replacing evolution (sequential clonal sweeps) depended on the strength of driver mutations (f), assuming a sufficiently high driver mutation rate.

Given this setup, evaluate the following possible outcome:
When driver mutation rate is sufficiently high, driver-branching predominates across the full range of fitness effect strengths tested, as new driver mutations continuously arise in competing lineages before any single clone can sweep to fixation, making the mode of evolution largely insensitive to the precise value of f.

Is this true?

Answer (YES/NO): NO